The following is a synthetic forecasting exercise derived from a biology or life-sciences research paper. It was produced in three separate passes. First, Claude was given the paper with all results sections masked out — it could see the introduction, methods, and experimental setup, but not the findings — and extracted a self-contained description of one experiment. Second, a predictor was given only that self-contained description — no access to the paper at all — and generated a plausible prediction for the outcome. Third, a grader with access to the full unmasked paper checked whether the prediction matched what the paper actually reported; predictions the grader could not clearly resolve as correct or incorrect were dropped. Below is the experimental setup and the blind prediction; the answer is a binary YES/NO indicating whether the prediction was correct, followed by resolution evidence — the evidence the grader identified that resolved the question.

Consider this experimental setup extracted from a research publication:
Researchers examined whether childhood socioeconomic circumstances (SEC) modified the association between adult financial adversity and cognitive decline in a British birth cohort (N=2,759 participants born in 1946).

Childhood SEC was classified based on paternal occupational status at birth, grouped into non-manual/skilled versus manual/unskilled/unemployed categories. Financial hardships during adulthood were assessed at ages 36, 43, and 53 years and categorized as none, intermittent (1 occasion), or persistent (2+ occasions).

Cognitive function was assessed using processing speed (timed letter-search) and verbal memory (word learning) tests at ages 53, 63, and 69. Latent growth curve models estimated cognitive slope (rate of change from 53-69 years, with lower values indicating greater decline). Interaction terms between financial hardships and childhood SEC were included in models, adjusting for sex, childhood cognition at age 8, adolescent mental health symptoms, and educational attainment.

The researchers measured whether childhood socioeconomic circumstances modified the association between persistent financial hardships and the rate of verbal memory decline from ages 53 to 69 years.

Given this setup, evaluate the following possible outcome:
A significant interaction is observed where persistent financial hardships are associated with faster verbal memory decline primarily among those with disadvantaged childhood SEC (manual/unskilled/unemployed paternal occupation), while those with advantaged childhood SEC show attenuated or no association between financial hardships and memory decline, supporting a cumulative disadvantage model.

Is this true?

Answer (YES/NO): NO